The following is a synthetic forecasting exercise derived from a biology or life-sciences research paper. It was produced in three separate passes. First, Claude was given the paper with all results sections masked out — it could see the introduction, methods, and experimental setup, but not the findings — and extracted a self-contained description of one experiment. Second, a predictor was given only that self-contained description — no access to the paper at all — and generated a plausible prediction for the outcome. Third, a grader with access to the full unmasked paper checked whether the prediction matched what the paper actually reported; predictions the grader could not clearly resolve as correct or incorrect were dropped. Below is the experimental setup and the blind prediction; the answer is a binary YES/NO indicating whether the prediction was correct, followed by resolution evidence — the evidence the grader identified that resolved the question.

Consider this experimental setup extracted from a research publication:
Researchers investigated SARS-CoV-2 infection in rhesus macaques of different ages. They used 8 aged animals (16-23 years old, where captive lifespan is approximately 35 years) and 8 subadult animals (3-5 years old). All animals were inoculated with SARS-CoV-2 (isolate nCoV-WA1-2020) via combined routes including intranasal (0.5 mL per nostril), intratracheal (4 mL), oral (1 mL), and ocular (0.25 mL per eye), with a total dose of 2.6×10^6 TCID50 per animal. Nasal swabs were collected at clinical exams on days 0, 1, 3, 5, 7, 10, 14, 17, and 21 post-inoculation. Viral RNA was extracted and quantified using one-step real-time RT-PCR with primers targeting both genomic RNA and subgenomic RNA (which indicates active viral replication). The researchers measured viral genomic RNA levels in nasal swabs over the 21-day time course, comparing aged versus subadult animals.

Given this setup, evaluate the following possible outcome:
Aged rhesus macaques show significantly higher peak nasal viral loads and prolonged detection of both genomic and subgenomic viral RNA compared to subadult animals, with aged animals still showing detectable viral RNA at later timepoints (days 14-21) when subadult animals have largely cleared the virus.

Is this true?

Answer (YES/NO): NO